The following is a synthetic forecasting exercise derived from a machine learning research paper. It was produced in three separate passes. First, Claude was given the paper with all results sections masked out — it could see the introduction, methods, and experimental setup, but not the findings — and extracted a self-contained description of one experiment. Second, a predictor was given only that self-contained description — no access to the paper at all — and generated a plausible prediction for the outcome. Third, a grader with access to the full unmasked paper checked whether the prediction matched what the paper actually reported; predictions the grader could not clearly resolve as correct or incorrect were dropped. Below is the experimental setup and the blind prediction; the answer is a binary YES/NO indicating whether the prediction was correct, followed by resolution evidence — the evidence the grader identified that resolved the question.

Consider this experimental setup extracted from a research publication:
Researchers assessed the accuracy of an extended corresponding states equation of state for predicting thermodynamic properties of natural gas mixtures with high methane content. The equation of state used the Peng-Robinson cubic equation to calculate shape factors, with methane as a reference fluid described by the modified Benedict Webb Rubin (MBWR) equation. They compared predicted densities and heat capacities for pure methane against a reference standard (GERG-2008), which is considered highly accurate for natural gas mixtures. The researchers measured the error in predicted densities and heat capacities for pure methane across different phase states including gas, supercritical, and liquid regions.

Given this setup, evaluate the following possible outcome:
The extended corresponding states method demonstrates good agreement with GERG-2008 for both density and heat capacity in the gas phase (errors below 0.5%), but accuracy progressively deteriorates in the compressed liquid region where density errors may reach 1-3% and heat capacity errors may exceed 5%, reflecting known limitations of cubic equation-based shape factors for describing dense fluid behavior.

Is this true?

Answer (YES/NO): NO